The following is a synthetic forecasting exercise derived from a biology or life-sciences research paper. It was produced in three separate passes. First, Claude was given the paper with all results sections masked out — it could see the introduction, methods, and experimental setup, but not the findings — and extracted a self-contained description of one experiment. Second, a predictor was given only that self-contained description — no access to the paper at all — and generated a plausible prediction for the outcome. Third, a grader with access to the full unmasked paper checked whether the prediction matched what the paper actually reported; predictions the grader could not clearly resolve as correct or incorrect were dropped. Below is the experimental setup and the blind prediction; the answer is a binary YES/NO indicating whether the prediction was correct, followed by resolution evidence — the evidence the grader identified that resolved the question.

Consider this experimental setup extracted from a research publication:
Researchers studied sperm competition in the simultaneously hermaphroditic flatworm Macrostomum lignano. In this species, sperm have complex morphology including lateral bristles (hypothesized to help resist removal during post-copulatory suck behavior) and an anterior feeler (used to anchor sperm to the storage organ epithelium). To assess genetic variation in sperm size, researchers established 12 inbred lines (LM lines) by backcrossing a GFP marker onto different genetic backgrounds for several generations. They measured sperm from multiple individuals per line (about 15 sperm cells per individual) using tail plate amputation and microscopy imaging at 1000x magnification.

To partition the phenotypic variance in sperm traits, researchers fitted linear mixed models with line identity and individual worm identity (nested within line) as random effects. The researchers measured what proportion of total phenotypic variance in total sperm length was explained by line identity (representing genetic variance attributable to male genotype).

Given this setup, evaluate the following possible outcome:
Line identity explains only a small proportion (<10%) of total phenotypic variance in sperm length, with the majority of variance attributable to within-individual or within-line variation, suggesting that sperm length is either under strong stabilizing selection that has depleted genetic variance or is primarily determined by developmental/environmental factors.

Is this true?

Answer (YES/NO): NO